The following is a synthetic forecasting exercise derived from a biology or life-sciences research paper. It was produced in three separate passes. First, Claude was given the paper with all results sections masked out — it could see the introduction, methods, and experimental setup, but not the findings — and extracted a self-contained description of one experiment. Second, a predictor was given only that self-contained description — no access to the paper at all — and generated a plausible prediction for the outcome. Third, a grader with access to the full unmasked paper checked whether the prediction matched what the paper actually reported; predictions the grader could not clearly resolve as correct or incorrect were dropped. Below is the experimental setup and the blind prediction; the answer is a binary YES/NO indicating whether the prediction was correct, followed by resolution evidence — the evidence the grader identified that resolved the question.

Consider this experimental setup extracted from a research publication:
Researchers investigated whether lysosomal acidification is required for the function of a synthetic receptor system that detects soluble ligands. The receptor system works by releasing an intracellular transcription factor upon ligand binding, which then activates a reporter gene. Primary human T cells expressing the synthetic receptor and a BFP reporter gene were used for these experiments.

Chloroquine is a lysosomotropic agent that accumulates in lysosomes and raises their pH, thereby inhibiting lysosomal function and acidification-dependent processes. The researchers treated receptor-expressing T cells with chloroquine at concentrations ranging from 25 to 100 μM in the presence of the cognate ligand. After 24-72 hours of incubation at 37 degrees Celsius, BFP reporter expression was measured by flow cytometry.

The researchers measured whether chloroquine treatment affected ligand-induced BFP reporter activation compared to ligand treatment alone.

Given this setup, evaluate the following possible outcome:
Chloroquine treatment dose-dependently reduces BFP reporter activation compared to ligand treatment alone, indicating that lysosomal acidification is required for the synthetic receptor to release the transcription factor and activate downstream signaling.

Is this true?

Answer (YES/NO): YES